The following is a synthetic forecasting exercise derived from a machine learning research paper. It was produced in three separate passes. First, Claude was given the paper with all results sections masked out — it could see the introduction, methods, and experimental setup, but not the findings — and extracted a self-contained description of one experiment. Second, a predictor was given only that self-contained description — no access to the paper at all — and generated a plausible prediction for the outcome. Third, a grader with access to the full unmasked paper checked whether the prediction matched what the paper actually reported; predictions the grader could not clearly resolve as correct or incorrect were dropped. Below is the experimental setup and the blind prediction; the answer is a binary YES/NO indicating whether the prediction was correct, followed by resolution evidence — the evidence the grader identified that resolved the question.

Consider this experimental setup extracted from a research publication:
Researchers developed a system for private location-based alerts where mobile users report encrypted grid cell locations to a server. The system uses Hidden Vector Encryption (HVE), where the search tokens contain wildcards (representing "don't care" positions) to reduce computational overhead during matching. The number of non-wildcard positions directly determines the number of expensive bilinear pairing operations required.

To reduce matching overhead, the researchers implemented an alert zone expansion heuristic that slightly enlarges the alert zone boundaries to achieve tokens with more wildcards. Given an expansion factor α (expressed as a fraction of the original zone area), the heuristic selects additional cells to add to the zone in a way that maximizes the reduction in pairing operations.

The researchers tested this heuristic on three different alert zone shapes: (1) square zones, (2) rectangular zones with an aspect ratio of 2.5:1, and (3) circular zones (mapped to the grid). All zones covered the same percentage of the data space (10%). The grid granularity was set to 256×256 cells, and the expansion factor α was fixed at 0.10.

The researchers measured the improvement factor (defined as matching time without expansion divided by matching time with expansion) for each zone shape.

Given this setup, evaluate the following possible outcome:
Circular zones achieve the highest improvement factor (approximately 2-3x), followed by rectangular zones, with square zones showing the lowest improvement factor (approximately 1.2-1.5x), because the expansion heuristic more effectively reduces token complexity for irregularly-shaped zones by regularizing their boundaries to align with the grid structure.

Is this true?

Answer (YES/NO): NO